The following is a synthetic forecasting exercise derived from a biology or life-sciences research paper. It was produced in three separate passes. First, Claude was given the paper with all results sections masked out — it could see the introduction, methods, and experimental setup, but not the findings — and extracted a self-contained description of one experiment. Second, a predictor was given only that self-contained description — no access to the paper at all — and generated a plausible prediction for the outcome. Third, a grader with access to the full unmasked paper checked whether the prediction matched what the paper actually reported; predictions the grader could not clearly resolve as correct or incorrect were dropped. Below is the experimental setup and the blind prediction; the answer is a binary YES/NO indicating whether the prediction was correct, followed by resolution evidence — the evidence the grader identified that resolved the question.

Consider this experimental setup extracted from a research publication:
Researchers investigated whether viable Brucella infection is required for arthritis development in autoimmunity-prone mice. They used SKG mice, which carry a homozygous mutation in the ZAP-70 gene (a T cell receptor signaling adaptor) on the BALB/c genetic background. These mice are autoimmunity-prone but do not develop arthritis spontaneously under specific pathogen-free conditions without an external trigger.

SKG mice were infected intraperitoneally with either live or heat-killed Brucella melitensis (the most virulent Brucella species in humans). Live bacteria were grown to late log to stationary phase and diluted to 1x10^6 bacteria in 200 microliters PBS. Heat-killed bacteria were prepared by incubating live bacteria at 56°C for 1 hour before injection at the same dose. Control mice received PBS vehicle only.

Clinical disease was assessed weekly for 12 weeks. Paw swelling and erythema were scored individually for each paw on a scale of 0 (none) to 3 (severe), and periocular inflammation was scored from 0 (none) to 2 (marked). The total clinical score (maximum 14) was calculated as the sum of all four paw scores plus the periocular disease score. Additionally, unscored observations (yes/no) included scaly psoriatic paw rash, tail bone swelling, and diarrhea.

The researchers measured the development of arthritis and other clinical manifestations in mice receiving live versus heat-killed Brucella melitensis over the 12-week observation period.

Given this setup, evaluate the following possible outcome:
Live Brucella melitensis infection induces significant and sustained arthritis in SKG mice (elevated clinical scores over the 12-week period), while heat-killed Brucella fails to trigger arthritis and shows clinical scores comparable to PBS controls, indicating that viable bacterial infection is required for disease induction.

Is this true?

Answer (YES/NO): NO